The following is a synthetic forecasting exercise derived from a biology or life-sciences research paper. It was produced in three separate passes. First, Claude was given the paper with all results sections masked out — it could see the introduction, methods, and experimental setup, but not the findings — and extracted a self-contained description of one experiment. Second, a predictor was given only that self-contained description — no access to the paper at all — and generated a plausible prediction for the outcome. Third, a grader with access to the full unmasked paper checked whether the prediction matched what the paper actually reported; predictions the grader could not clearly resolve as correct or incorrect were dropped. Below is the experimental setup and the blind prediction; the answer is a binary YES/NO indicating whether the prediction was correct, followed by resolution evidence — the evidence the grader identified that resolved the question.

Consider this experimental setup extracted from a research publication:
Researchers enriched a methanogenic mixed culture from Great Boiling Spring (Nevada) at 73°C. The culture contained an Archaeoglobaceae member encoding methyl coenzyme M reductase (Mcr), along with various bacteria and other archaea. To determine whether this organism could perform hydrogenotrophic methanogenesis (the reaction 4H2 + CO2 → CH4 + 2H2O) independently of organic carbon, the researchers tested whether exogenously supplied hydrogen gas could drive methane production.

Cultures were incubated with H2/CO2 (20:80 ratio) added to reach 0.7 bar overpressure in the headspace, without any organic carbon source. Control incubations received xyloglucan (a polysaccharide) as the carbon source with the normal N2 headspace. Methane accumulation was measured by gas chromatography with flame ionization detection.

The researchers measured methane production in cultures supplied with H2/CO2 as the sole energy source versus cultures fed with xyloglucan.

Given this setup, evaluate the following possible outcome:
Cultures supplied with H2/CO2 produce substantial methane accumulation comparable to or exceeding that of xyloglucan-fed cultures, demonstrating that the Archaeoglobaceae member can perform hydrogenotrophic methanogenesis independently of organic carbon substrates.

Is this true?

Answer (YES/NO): NO